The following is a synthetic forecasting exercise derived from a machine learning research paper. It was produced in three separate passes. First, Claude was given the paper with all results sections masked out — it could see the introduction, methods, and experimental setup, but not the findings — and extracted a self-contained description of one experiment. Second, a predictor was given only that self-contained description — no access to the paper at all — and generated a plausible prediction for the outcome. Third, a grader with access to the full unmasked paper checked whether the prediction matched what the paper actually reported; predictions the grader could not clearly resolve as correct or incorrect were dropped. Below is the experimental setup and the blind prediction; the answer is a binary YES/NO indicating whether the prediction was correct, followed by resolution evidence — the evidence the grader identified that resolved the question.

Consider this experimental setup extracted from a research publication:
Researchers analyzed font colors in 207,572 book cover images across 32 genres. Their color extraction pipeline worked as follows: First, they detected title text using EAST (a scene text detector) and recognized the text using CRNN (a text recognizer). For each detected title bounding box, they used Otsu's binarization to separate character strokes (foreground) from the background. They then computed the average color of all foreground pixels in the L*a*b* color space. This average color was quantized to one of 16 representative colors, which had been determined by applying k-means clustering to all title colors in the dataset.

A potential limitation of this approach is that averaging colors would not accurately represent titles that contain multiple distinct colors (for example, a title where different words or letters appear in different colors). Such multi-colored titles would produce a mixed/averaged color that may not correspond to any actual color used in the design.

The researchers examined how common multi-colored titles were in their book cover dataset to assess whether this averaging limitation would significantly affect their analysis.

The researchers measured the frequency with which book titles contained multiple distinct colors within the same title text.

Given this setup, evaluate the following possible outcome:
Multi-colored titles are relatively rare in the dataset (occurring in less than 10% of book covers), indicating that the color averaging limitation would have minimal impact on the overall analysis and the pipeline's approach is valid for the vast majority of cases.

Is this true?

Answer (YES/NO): YES